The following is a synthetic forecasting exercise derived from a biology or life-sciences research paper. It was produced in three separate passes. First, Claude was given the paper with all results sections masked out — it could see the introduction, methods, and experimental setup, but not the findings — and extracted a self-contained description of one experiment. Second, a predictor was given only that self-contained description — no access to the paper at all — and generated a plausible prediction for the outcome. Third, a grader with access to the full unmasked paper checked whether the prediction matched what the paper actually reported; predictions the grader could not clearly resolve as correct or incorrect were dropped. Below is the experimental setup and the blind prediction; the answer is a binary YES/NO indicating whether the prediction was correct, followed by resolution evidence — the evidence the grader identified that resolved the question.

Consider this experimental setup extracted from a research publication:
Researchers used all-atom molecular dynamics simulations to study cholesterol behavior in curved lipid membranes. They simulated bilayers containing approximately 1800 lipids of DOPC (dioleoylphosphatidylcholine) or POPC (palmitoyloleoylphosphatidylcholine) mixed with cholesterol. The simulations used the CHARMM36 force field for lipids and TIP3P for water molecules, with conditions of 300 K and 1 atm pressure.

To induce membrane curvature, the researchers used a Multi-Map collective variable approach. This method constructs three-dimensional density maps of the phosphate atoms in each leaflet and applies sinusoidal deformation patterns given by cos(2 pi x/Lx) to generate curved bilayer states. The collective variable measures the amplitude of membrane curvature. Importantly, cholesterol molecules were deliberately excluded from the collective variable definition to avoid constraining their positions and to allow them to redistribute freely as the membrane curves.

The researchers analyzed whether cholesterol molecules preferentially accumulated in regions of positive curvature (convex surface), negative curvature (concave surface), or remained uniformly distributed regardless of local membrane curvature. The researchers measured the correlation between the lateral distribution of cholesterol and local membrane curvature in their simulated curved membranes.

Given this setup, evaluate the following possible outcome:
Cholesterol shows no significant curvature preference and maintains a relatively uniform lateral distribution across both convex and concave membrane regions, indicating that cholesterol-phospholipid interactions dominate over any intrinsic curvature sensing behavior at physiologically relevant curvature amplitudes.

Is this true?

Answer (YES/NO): YES